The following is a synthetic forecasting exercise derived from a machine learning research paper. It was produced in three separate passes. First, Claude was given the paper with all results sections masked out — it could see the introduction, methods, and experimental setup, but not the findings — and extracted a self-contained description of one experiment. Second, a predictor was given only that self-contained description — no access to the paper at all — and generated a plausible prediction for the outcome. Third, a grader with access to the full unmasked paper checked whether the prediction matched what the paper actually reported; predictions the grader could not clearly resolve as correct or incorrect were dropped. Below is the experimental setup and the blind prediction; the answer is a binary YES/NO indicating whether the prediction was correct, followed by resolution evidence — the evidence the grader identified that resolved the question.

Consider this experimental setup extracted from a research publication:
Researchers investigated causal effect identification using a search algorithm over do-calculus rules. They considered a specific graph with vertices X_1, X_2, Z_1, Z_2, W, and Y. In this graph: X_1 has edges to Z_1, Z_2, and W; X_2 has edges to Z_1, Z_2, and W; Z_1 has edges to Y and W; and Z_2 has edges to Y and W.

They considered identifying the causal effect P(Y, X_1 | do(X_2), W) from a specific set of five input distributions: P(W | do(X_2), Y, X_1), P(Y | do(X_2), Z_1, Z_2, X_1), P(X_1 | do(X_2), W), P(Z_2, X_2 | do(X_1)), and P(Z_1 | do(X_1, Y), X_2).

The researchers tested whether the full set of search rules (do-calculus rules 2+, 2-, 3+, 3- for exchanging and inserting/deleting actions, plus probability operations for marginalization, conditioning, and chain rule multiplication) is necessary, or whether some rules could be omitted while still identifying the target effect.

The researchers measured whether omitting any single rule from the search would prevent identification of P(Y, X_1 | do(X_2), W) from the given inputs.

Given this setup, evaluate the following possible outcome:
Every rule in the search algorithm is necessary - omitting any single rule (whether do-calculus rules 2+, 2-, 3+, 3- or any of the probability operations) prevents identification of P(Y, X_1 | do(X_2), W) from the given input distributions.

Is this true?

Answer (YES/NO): YES